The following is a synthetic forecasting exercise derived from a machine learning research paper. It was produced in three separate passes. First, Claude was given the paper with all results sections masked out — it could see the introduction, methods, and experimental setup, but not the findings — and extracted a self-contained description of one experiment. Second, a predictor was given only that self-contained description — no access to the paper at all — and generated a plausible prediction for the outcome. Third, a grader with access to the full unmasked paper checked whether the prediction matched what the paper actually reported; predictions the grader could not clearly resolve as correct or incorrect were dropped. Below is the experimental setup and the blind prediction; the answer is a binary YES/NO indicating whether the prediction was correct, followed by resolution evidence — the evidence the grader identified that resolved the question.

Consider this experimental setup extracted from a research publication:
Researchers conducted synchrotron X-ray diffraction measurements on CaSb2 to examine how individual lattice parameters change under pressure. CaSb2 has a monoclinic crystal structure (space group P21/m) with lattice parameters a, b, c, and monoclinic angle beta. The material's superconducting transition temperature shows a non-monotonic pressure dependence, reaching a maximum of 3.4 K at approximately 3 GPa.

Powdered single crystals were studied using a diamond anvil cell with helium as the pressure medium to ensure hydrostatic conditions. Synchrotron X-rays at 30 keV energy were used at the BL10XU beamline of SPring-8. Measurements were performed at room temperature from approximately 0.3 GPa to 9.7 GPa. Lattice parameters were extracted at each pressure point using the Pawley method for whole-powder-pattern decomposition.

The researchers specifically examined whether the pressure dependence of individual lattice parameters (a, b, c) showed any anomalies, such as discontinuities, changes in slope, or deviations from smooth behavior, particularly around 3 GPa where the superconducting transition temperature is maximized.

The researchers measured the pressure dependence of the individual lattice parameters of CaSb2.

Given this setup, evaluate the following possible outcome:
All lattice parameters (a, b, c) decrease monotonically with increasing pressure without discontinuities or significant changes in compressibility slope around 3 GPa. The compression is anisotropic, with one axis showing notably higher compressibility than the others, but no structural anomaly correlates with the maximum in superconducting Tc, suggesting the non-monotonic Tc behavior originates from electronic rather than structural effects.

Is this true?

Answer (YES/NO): NO